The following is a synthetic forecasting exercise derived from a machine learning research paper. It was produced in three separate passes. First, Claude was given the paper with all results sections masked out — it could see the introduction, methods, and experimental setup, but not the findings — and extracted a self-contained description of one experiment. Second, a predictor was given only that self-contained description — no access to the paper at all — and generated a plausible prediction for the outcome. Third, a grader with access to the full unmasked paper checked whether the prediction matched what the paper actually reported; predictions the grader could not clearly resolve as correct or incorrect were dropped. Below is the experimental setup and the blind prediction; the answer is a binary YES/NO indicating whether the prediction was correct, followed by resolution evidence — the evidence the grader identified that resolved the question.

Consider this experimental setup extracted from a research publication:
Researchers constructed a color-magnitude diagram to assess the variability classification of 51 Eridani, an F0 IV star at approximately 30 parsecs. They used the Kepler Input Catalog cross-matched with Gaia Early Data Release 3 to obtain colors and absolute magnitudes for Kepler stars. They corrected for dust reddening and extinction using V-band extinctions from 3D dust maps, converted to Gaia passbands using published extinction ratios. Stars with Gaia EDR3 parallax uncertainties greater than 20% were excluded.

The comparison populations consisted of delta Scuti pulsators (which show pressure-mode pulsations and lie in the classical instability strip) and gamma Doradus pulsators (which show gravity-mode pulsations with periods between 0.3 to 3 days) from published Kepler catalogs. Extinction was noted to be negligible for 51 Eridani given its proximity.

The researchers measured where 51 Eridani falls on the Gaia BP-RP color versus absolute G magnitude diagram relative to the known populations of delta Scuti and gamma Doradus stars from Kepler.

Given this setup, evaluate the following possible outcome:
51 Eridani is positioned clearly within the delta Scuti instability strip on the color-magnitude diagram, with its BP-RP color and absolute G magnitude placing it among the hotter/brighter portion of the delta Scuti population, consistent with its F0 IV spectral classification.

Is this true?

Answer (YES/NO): NO